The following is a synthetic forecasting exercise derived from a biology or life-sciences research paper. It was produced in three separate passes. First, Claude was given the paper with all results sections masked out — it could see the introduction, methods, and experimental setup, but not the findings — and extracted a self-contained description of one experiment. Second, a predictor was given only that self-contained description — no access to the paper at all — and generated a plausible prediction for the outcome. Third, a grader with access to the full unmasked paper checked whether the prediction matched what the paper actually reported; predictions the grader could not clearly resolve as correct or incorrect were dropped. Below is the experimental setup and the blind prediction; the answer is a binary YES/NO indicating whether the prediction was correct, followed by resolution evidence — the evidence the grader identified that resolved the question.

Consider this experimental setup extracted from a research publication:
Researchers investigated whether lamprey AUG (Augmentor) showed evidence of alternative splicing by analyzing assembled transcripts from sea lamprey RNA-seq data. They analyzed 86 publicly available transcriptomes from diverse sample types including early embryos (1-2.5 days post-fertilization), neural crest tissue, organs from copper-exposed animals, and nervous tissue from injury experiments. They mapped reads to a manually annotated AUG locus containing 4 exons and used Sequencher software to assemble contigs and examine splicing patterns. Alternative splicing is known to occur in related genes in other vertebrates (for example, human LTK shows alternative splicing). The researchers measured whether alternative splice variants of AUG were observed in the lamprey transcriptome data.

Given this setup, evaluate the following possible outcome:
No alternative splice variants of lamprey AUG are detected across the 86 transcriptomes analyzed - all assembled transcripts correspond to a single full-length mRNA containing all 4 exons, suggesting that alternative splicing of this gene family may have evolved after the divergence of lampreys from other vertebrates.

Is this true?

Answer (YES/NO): NO